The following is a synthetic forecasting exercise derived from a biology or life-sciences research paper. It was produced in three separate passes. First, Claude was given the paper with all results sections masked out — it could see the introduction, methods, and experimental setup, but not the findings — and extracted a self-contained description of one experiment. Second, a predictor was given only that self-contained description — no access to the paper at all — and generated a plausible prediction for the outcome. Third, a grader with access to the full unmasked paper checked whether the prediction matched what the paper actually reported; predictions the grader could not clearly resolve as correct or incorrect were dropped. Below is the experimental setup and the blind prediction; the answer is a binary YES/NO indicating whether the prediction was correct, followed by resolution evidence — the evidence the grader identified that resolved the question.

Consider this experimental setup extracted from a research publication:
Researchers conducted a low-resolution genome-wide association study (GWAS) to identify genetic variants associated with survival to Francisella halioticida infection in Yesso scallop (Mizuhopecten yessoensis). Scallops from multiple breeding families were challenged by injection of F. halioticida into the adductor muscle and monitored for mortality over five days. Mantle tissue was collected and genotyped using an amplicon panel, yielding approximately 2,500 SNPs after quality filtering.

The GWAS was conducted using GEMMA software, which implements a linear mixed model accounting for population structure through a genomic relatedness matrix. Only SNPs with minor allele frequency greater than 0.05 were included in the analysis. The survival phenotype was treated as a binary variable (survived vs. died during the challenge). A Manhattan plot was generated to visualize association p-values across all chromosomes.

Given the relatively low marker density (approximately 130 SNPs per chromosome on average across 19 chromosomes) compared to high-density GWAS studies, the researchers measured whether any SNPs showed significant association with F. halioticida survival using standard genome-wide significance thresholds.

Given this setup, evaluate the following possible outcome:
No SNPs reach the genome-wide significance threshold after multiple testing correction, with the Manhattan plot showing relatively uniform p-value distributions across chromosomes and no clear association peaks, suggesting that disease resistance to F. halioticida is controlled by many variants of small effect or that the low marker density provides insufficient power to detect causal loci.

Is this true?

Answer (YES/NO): YES